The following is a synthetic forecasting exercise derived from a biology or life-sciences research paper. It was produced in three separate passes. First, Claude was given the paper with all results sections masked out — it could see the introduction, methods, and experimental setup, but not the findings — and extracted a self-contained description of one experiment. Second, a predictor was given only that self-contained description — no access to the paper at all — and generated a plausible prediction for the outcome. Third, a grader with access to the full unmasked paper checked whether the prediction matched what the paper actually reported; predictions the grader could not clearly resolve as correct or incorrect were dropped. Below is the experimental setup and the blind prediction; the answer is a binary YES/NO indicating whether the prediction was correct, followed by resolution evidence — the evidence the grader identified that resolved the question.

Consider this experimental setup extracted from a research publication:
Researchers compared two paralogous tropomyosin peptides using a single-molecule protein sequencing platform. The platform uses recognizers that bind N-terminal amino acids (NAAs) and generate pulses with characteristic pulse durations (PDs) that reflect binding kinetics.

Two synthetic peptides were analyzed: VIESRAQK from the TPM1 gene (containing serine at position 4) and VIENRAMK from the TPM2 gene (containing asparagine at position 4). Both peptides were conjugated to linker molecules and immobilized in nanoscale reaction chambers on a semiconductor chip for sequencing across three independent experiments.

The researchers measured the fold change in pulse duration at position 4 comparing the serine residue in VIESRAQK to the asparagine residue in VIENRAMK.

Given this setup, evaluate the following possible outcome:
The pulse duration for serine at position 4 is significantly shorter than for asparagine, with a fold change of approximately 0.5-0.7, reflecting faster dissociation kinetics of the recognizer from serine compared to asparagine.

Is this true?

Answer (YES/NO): NO